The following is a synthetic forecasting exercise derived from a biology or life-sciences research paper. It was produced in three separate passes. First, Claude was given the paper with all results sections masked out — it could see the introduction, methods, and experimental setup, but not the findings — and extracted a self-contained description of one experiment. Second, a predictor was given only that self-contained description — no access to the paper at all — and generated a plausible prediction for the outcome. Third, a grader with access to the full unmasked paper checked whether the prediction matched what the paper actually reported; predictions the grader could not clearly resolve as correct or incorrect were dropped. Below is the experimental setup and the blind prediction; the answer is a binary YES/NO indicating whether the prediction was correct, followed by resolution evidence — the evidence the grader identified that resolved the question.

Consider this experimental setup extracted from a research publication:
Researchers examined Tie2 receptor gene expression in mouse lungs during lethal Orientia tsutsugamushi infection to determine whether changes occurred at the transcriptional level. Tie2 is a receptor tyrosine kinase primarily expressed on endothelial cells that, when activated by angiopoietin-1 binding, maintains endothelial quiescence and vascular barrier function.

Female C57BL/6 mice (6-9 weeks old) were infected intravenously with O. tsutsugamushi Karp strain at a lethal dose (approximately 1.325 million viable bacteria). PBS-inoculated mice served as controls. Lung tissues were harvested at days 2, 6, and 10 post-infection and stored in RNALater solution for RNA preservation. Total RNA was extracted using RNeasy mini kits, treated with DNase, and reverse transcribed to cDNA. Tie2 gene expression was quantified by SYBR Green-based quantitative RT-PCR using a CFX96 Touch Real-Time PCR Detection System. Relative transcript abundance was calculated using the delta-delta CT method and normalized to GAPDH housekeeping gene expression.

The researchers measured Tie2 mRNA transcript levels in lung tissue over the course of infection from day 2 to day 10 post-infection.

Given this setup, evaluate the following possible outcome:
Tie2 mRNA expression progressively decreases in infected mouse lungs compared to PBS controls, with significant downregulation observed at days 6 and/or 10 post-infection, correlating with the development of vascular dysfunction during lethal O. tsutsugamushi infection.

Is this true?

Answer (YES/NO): YES